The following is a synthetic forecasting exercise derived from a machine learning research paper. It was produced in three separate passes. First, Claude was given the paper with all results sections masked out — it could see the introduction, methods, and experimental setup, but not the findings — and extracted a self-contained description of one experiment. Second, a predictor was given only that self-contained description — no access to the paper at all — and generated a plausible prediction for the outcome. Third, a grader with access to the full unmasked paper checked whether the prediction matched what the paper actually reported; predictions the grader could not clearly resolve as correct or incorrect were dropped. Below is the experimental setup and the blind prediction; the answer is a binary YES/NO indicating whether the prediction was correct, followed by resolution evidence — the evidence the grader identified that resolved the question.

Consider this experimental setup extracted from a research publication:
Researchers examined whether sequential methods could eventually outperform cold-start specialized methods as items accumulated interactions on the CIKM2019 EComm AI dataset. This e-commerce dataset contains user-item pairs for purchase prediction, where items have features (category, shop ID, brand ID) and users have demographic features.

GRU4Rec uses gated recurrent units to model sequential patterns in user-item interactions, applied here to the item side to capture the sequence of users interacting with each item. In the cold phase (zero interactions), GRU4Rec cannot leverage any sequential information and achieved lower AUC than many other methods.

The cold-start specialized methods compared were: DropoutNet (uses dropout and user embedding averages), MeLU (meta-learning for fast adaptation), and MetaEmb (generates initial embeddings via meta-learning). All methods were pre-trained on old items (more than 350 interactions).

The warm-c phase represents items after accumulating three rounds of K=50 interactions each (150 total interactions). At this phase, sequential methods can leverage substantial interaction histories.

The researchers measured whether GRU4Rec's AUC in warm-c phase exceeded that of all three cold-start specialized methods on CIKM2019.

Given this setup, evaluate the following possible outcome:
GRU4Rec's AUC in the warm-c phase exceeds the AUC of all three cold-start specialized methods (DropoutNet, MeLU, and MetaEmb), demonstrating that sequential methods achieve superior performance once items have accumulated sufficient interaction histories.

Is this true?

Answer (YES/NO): YES